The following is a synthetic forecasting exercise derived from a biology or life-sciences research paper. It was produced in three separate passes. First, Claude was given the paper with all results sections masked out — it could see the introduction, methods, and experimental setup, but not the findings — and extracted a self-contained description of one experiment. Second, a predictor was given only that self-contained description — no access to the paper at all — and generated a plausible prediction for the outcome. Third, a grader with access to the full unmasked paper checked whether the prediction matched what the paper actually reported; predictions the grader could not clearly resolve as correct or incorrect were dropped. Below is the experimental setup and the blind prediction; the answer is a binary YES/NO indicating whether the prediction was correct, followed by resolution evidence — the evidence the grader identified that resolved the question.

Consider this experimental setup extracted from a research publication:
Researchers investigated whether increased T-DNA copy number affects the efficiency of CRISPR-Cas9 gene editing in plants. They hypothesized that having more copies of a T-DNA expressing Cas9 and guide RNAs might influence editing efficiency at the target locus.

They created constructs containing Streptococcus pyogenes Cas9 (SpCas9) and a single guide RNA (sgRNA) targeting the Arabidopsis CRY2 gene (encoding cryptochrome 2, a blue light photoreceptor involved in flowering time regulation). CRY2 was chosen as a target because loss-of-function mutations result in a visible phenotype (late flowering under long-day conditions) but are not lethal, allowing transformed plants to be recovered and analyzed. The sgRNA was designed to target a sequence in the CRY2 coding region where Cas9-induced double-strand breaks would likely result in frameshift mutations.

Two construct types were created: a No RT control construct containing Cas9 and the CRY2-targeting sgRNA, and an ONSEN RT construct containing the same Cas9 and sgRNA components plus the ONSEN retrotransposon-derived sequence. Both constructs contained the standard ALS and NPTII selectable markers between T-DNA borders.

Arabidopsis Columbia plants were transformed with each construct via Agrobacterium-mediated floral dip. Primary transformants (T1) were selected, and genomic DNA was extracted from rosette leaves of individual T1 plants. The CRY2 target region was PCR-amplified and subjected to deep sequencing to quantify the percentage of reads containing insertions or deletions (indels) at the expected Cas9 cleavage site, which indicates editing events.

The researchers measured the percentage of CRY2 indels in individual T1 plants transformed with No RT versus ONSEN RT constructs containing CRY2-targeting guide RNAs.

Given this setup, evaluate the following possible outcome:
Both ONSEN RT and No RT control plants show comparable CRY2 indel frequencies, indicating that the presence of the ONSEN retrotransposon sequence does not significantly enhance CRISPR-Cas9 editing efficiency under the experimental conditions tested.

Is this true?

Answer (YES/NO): NO